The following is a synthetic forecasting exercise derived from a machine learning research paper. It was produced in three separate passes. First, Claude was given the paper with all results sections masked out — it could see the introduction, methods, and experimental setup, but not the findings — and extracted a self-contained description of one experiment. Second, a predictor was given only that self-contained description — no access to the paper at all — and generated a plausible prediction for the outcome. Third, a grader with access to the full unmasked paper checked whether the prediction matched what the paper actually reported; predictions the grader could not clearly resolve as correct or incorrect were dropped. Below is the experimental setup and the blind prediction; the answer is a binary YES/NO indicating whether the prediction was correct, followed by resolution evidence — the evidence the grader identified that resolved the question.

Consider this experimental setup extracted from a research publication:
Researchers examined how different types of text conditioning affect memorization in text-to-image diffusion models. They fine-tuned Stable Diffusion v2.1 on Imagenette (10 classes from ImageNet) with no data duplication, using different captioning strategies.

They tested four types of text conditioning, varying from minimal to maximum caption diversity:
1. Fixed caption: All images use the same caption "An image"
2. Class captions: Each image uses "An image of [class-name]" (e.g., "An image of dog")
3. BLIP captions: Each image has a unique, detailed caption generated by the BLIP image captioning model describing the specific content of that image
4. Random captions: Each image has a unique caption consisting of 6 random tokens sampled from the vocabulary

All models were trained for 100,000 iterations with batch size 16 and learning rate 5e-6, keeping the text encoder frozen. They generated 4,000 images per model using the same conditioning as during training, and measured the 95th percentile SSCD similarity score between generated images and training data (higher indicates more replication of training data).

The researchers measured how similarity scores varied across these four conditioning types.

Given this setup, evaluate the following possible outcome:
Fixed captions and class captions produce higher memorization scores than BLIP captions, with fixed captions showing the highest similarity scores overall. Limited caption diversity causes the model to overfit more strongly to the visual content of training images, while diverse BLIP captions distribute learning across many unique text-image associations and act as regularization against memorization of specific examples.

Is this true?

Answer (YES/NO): NO